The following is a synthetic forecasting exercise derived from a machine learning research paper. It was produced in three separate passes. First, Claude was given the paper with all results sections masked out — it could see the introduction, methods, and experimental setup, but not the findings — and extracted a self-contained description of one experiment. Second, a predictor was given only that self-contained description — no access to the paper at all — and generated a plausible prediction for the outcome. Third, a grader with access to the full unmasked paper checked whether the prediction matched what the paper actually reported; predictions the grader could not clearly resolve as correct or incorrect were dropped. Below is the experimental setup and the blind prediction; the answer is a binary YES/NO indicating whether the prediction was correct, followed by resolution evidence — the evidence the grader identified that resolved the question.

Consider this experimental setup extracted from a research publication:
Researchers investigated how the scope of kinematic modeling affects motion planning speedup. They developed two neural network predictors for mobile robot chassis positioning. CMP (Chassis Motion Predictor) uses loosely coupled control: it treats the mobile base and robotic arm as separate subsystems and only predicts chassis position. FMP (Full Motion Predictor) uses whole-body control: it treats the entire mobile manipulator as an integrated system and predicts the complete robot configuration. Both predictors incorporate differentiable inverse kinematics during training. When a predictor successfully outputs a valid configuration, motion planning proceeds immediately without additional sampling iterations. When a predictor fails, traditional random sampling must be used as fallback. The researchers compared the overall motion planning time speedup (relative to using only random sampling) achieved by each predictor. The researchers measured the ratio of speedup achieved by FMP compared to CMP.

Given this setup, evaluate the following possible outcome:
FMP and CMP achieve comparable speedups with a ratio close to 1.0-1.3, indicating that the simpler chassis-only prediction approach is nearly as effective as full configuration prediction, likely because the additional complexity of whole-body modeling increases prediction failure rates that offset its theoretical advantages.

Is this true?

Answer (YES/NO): NO